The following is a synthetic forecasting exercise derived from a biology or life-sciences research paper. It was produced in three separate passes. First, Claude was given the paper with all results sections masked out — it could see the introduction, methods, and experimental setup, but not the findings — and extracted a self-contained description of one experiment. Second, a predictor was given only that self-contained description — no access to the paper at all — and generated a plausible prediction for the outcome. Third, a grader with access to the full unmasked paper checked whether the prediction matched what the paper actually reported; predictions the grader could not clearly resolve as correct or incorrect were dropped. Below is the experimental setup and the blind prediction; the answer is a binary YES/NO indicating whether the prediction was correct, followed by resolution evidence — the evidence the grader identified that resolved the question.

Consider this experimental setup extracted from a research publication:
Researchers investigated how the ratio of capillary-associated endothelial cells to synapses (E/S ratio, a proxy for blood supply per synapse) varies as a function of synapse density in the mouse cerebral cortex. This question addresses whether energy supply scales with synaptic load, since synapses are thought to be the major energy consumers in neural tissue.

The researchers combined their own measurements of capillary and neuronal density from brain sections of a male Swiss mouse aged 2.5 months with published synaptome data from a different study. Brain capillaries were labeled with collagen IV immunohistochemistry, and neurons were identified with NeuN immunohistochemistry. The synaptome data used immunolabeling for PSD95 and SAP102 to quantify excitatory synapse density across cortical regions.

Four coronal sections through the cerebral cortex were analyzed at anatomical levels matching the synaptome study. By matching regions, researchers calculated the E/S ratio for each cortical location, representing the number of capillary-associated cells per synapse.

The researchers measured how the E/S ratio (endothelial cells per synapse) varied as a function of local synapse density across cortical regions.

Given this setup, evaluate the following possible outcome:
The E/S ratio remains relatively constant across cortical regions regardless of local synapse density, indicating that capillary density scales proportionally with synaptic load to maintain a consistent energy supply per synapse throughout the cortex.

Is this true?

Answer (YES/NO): NO